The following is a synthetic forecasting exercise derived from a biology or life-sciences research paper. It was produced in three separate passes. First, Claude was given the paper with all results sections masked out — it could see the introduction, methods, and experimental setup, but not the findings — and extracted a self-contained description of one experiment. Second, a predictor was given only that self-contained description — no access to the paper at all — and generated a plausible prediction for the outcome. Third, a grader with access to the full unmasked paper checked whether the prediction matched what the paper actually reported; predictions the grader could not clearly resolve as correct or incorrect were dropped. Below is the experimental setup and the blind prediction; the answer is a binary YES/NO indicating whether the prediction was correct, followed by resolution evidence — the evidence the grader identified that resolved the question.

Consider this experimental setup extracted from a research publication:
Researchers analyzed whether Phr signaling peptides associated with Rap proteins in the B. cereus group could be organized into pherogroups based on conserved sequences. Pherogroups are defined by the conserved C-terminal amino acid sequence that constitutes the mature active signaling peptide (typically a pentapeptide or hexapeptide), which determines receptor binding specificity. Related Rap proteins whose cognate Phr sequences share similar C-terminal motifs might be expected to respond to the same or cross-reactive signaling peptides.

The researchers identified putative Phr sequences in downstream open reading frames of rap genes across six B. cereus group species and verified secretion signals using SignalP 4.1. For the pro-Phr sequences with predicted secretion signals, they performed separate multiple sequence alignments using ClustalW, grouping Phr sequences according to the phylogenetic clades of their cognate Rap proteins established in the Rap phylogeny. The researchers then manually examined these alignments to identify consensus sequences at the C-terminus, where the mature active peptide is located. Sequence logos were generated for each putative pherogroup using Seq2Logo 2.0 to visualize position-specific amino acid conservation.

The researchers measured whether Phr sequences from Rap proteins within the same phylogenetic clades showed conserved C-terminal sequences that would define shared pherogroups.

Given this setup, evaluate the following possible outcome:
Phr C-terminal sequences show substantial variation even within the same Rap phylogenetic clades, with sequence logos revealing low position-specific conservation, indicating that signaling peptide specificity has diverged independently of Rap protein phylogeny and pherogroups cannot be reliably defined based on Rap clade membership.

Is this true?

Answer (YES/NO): NO